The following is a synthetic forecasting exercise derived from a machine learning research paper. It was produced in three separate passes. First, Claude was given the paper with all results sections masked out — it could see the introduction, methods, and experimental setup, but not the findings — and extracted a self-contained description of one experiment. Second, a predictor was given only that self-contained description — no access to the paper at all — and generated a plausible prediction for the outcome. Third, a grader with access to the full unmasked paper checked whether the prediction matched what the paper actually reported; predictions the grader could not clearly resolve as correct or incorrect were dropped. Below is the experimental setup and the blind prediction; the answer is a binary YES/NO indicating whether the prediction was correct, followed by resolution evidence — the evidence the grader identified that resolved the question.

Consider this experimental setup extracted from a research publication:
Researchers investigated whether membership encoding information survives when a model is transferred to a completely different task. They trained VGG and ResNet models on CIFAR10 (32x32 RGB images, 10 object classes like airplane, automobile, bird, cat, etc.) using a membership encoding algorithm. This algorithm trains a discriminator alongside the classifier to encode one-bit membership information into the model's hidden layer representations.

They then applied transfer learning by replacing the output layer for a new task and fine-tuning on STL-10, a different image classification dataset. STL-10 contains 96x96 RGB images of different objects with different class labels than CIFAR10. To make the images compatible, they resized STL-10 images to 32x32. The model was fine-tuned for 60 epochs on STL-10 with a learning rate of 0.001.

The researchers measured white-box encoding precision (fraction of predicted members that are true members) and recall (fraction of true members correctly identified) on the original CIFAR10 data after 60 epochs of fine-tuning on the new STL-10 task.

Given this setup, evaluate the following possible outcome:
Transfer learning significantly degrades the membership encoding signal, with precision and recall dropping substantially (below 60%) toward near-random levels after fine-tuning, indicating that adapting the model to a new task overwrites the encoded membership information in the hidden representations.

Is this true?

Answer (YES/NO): NO